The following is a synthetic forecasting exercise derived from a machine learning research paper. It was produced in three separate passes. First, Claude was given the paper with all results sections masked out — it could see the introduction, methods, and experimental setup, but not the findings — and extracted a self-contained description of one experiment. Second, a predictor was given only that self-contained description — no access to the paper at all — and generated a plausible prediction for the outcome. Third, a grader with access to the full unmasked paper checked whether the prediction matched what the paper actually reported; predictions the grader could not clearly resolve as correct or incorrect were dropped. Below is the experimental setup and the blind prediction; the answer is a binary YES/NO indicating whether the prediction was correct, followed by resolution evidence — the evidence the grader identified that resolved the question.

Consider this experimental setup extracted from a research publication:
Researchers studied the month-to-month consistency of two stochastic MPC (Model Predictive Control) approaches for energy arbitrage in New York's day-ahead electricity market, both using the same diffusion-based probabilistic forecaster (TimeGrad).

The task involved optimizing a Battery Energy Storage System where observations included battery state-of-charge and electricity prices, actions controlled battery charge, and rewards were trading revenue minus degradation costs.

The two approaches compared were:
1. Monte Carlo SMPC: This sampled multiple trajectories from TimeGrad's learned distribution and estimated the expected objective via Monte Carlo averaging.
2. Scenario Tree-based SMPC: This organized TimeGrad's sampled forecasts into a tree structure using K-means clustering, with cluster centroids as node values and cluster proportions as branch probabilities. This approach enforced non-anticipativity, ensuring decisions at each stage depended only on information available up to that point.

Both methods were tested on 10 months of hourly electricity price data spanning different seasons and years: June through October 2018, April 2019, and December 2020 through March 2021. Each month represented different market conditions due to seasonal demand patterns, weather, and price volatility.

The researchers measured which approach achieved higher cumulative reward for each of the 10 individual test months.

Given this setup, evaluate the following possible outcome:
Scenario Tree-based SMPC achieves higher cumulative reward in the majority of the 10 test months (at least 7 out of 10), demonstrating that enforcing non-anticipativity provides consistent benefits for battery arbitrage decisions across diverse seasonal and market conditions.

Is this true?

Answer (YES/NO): NO